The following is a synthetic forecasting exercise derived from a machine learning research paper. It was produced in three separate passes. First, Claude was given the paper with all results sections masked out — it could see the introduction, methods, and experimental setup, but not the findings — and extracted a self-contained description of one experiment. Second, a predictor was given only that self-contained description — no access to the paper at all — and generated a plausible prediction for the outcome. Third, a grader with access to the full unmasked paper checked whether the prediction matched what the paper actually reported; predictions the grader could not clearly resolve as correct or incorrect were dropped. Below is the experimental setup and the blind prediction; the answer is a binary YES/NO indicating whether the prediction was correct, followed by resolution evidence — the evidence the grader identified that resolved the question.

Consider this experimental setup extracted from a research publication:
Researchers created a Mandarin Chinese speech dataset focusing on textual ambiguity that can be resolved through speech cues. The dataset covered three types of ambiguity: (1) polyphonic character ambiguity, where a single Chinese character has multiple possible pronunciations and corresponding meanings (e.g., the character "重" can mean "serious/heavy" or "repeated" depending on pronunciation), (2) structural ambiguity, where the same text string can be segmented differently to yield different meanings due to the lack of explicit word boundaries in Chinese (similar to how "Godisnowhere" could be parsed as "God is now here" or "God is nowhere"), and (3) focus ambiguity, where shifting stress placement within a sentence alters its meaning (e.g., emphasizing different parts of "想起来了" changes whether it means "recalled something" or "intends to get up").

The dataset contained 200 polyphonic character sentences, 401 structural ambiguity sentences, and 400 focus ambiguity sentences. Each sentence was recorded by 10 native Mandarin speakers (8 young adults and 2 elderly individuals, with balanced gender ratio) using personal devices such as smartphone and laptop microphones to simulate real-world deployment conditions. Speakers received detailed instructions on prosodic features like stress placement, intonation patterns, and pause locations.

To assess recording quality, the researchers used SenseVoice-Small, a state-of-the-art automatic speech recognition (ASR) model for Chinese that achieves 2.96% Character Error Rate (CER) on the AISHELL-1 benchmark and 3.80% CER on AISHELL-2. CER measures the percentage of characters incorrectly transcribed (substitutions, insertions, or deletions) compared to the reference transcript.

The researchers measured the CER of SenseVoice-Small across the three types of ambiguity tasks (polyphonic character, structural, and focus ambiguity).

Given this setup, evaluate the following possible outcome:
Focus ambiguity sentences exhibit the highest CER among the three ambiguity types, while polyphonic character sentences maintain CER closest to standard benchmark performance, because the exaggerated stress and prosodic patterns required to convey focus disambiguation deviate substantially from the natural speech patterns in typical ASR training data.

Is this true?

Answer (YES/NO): NO